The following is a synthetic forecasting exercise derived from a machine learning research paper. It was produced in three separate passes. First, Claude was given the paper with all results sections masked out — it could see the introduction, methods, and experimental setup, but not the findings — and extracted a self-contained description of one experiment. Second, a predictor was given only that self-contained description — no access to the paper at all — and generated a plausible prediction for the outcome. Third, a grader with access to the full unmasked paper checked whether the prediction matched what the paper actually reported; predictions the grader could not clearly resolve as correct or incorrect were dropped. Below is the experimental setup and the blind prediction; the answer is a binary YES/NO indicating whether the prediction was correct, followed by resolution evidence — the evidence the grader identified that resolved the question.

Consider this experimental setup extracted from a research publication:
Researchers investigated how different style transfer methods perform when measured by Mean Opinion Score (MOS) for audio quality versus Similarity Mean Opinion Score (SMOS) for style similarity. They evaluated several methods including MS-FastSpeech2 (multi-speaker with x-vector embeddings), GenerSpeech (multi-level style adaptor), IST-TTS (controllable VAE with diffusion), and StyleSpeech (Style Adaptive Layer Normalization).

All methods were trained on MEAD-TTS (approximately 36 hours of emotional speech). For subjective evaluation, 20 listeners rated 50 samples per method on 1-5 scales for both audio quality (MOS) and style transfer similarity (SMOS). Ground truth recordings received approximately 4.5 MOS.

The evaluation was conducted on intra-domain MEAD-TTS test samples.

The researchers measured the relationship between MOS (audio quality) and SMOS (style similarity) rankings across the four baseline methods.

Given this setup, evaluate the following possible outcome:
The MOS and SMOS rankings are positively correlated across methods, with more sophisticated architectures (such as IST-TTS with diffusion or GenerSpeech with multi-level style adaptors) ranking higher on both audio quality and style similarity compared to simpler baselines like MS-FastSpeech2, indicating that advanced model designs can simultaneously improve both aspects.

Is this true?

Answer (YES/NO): YES